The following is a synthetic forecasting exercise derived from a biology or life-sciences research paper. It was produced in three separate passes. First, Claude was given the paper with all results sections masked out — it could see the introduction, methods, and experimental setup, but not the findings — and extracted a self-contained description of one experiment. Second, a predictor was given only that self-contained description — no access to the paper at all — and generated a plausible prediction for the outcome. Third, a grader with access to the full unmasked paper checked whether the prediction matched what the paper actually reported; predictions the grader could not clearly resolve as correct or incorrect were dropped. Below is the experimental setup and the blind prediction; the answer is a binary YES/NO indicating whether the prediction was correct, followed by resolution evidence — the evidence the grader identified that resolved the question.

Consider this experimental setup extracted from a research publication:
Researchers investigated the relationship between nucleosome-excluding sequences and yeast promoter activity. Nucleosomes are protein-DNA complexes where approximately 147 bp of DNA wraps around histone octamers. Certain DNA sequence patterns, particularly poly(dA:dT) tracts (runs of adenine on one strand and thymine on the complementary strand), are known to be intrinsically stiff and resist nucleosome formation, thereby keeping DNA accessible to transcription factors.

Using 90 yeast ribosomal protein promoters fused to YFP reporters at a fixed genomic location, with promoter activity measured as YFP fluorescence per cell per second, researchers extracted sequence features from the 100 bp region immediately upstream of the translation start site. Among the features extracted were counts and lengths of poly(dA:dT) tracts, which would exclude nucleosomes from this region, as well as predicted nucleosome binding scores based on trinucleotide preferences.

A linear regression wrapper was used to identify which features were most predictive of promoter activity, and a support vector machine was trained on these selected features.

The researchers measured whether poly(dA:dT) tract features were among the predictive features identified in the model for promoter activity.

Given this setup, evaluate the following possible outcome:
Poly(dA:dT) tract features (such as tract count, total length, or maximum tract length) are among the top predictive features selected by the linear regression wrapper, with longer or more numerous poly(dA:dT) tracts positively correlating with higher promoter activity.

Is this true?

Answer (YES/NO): NO